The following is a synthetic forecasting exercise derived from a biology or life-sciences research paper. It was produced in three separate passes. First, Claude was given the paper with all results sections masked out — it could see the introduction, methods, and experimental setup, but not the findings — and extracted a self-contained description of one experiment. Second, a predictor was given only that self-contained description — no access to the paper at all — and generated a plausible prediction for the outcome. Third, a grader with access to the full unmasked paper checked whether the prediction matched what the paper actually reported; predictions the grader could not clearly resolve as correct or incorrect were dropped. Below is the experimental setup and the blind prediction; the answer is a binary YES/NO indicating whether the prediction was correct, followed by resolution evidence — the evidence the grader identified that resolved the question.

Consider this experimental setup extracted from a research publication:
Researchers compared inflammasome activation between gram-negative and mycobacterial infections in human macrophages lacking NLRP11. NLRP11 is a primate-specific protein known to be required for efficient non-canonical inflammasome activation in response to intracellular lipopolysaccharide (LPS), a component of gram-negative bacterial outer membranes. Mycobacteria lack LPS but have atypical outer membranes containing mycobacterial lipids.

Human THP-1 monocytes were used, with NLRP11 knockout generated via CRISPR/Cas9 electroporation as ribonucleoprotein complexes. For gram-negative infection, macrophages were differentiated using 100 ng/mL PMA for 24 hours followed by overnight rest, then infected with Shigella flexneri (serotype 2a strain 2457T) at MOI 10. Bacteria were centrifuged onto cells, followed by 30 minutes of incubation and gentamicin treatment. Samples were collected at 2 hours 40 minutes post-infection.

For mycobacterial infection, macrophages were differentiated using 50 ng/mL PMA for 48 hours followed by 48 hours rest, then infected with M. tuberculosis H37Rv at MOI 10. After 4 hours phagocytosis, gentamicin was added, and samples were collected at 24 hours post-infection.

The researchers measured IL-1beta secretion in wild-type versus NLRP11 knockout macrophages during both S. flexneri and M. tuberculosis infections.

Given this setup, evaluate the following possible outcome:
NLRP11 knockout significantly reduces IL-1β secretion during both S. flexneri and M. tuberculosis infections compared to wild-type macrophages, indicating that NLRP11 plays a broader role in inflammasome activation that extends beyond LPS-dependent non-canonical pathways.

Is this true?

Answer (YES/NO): YES